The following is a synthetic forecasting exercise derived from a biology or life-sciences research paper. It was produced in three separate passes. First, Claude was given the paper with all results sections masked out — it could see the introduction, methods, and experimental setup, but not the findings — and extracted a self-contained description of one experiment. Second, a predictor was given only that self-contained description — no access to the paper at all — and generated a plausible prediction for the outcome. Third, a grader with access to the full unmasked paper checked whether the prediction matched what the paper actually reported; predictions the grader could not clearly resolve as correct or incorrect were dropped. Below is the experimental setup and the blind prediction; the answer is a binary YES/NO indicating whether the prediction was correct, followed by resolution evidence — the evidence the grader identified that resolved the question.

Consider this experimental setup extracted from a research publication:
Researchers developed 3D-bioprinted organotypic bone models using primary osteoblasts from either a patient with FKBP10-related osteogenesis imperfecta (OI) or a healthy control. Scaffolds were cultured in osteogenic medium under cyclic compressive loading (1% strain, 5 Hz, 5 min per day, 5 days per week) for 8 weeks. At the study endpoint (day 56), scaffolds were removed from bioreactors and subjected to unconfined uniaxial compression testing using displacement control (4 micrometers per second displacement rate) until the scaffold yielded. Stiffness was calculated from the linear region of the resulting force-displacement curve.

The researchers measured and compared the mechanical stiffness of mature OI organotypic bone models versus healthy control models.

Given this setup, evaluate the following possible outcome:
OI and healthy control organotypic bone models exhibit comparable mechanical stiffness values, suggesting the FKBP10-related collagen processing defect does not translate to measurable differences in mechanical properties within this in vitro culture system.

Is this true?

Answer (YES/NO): NO